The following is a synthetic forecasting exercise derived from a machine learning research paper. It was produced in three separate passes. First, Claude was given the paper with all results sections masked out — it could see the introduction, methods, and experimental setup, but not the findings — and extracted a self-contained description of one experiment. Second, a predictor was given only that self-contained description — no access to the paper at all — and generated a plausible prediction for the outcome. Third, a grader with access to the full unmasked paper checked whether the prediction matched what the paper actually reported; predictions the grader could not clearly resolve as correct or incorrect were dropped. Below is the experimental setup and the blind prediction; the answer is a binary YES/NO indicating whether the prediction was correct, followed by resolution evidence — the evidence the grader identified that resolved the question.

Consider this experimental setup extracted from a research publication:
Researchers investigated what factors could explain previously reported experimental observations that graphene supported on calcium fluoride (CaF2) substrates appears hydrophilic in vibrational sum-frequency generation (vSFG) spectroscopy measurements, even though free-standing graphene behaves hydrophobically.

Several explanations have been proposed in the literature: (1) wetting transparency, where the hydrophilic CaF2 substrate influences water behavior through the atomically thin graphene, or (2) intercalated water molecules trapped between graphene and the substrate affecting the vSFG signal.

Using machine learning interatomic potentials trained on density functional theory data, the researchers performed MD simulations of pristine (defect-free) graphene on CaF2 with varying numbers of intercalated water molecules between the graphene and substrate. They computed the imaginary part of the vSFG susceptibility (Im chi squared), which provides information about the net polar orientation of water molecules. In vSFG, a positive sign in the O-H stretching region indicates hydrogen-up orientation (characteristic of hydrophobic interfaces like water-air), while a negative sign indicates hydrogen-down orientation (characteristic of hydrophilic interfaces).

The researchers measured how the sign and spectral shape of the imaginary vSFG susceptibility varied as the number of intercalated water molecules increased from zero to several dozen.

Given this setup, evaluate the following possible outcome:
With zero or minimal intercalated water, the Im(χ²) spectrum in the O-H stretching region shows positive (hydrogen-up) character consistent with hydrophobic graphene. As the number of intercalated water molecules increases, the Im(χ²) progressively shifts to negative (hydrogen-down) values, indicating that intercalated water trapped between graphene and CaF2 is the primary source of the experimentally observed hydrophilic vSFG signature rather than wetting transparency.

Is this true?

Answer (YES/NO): YES